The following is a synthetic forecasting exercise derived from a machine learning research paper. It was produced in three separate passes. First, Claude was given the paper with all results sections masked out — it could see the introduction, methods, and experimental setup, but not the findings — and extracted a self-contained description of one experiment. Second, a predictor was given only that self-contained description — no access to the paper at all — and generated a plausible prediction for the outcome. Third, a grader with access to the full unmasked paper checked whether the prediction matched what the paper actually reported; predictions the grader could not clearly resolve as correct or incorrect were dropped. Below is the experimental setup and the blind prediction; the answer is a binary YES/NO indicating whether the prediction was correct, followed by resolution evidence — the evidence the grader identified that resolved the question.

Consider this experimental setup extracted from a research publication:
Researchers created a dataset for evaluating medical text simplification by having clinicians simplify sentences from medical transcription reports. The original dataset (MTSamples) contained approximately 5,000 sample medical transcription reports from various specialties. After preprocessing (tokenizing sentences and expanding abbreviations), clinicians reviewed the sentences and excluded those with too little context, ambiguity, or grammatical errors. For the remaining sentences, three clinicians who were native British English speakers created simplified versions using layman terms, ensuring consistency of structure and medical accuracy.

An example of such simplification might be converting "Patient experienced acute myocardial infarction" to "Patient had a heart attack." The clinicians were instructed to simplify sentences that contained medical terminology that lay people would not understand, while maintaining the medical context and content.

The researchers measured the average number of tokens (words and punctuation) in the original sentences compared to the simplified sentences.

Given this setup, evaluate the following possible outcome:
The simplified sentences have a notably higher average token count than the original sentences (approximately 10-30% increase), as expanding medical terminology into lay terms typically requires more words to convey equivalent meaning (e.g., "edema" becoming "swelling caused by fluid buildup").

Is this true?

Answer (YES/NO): NO